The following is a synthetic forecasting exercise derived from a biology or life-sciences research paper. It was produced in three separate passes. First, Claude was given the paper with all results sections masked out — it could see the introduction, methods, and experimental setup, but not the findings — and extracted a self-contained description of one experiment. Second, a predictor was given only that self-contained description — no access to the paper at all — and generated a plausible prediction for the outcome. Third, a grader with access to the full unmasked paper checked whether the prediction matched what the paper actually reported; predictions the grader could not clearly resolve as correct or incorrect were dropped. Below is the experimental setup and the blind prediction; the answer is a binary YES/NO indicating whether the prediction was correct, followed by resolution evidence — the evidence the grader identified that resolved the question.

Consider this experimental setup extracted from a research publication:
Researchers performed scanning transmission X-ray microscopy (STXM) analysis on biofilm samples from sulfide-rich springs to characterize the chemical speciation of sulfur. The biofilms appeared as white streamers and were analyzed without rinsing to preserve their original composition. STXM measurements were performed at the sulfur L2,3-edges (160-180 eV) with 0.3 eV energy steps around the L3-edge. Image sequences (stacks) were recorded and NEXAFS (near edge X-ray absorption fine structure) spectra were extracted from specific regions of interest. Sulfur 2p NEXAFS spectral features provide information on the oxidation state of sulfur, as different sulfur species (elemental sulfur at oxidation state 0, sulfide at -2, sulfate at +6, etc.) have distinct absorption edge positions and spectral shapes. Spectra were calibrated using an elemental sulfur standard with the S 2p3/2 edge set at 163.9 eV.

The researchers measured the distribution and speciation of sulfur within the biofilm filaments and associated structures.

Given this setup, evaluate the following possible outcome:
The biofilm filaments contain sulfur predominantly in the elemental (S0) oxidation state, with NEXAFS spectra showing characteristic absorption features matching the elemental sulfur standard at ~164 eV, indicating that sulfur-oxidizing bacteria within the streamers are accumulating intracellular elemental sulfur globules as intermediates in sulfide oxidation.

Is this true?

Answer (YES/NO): YES